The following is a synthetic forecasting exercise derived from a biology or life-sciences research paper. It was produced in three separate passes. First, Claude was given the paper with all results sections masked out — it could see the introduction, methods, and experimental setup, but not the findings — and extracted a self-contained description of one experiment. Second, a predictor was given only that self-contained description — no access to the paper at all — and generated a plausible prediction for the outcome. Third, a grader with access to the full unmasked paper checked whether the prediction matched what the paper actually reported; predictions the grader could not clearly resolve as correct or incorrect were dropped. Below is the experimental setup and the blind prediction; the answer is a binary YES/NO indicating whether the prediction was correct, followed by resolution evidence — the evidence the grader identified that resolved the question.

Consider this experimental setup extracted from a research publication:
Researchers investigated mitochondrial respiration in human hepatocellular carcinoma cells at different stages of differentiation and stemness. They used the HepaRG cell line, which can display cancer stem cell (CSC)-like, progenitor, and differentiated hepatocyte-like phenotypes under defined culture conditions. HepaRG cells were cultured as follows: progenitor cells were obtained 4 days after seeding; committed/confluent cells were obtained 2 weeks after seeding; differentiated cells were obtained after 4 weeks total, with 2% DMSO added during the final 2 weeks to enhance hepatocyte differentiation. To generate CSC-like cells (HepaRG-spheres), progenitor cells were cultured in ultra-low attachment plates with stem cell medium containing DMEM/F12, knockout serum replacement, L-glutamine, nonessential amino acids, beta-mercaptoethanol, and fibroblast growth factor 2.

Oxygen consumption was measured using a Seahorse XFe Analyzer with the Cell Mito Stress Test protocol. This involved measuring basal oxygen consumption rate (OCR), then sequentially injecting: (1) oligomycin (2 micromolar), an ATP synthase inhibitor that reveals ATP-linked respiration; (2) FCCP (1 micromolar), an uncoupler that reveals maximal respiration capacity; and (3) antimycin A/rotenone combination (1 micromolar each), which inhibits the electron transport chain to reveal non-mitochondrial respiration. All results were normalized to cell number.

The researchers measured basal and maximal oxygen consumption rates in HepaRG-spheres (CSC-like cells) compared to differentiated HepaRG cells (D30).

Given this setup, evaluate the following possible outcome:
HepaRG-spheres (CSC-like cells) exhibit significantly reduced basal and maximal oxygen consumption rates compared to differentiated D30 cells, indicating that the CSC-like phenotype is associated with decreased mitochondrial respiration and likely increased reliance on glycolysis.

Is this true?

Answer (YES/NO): YES